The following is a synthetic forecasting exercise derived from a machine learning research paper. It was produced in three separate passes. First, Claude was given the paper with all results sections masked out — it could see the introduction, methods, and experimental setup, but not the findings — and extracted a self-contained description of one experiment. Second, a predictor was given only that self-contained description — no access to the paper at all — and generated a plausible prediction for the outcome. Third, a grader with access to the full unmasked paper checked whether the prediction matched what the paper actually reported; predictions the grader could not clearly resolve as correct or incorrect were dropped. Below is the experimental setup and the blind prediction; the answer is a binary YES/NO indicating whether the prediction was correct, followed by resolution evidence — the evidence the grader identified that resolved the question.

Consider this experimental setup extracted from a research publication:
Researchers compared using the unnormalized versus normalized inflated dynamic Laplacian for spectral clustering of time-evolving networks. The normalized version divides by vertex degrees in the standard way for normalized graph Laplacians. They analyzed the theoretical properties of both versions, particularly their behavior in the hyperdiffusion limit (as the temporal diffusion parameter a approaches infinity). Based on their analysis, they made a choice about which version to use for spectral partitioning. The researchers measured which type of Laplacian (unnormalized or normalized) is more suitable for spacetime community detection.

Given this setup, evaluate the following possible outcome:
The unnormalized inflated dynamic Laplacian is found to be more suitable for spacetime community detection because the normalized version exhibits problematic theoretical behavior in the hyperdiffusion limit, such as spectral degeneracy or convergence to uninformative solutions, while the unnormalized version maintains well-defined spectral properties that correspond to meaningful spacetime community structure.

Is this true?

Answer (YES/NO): YES